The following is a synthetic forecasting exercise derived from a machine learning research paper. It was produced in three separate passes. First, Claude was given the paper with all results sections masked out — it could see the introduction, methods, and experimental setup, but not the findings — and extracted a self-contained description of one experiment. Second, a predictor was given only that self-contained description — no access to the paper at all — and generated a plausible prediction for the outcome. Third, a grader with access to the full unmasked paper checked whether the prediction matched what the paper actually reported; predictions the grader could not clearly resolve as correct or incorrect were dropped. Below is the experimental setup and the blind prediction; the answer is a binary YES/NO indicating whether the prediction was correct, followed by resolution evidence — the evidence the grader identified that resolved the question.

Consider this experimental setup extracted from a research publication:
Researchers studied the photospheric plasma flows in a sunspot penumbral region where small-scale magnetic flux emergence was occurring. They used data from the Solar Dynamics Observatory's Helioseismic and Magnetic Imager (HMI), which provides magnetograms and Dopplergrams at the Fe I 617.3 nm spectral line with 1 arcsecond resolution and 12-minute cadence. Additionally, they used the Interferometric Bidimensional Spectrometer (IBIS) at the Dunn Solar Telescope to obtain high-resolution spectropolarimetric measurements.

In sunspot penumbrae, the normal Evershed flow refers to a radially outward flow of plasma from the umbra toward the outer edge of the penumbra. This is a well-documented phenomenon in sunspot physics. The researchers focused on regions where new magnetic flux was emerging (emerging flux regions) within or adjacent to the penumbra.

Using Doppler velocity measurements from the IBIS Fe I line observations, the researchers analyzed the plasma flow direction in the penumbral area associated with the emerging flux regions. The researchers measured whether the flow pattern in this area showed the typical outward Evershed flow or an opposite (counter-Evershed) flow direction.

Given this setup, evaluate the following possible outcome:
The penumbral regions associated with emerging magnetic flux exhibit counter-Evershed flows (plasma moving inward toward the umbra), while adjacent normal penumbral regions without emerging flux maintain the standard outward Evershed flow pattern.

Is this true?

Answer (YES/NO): YES